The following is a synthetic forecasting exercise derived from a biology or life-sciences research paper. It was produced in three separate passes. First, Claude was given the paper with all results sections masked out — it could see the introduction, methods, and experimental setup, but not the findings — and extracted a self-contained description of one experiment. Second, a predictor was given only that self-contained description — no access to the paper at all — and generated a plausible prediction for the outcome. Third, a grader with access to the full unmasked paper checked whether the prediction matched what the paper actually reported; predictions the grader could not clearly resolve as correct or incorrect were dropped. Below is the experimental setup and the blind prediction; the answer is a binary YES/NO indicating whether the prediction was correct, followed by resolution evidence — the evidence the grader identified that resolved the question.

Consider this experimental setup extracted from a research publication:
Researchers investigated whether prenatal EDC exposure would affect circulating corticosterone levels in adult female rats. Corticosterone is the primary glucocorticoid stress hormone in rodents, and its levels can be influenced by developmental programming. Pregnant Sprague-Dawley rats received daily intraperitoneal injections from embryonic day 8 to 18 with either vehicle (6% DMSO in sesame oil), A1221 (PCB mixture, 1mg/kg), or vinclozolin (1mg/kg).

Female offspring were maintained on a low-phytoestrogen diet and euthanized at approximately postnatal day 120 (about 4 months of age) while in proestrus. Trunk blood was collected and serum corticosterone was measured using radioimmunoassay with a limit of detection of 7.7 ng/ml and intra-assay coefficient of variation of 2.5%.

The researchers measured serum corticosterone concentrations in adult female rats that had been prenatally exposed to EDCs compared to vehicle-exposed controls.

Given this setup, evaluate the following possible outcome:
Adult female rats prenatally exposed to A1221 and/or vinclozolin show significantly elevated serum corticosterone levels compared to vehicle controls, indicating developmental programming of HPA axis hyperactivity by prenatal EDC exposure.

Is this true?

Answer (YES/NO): NO